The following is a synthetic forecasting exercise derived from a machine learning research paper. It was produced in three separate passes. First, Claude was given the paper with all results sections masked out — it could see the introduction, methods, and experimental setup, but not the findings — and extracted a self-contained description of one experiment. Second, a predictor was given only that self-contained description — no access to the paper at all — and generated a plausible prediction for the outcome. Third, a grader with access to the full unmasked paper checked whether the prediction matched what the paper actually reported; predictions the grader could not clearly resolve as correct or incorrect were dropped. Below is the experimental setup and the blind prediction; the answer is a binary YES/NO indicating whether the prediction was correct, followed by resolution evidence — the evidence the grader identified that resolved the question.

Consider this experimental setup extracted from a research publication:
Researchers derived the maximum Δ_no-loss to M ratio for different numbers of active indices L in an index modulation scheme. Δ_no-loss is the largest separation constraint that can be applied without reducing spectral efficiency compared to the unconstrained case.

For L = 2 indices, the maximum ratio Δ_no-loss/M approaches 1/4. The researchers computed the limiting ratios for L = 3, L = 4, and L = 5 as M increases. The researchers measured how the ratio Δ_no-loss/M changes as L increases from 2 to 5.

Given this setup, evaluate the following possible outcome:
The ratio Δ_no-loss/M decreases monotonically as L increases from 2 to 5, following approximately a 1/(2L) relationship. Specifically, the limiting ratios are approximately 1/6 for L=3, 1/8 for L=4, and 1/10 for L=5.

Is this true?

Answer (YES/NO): NO